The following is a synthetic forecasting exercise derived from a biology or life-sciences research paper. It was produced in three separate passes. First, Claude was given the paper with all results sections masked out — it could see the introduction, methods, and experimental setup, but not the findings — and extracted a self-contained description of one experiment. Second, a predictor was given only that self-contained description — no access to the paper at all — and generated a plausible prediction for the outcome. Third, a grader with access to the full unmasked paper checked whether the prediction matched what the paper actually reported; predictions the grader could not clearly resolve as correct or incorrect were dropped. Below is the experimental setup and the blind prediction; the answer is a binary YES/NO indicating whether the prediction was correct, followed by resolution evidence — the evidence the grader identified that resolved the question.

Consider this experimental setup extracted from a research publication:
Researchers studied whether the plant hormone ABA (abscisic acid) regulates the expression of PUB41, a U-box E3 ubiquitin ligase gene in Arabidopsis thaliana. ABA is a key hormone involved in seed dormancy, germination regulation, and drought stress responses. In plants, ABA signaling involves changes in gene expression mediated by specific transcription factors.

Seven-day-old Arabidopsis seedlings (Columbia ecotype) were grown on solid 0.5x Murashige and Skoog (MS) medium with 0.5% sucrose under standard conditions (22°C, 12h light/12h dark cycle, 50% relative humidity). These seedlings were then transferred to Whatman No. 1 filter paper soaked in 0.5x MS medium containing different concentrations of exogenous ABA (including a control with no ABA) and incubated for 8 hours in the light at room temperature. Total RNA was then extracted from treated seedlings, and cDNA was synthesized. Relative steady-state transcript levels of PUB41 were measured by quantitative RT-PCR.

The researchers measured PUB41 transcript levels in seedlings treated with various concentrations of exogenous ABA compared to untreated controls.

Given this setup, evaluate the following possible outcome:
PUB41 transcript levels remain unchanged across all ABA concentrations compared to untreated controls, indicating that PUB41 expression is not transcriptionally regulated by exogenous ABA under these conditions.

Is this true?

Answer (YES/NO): NO